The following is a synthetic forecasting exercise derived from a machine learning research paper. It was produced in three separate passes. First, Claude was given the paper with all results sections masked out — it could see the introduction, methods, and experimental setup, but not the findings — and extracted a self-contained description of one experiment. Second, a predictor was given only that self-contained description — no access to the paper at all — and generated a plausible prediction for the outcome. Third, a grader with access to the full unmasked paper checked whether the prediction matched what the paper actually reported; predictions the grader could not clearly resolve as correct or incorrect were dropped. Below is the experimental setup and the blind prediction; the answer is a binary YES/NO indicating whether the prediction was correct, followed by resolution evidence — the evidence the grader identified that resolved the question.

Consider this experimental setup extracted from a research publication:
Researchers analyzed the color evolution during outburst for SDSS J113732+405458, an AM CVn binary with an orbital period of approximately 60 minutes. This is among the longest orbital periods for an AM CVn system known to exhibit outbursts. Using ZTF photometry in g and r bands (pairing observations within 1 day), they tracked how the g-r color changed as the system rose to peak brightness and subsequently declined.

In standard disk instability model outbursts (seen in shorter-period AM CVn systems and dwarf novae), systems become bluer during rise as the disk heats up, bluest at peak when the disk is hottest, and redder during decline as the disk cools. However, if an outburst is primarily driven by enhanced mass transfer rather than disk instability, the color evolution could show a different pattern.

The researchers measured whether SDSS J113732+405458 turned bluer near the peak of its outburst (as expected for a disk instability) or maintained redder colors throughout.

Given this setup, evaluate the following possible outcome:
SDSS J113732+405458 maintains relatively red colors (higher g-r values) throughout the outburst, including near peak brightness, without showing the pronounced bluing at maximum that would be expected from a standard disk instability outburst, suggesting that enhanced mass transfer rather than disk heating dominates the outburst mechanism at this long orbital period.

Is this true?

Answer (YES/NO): YES